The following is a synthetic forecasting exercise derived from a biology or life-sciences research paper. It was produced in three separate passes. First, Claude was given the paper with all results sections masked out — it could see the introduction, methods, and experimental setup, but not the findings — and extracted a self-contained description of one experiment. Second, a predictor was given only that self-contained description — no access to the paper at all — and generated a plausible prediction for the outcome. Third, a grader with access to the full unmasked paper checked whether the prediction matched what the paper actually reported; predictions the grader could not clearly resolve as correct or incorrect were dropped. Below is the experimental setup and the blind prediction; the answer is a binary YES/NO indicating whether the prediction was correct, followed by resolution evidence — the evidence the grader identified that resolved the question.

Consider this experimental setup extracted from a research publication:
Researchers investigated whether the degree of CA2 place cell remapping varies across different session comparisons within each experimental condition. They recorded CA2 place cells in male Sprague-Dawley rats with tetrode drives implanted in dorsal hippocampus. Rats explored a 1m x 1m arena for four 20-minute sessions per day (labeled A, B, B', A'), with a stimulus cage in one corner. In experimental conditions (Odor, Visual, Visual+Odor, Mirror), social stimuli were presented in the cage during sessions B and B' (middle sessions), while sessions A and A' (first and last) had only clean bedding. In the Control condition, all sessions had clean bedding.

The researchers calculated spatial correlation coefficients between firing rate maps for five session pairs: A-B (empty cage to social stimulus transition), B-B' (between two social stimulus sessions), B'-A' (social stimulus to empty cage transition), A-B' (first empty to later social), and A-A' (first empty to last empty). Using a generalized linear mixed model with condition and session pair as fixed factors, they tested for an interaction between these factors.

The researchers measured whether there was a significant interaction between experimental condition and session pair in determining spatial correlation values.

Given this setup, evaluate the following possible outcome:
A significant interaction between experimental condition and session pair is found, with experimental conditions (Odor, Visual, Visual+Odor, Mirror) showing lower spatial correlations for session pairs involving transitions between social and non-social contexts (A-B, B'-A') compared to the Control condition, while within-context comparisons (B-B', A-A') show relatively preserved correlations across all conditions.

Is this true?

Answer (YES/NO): NO